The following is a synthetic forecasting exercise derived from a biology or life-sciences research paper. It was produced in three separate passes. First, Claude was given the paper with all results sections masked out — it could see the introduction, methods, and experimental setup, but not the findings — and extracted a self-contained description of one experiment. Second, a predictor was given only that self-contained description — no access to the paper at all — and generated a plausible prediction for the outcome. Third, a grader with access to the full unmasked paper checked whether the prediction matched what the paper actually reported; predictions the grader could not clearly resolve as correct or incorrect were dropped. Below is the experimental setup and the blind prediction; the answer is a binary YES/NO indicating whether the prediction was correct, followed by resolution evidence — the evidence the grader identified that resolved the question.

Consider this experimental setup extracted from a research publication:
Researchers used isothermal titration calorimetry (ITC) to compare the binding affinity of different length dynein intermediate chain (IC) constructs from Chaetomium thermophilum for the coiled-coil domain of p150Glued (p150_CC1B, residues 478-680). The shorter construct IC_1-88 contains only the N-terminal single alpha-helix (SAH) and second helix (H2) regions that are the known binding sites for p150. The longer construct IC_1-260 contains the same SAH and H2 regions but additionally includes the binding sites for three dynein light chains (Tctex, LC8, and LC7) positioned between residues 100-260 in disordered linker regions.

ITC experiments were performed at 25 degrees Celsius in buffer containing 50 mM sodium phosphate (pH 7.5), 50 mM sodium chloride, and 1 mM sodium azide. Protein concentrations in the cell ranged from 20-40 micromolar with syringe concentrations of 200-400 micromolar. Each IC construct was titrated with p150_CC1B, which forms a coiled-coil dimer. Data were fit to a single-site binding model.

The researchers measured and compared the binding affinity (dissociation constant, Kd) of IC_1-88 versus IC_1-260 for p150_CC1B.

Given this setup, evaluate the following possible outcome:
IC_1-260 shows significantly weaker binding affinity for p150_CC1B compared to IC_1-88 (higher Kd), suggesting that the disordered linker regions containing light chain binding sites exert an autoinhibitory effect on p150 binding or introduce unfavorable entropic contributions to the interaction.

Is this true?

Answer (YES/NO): YES